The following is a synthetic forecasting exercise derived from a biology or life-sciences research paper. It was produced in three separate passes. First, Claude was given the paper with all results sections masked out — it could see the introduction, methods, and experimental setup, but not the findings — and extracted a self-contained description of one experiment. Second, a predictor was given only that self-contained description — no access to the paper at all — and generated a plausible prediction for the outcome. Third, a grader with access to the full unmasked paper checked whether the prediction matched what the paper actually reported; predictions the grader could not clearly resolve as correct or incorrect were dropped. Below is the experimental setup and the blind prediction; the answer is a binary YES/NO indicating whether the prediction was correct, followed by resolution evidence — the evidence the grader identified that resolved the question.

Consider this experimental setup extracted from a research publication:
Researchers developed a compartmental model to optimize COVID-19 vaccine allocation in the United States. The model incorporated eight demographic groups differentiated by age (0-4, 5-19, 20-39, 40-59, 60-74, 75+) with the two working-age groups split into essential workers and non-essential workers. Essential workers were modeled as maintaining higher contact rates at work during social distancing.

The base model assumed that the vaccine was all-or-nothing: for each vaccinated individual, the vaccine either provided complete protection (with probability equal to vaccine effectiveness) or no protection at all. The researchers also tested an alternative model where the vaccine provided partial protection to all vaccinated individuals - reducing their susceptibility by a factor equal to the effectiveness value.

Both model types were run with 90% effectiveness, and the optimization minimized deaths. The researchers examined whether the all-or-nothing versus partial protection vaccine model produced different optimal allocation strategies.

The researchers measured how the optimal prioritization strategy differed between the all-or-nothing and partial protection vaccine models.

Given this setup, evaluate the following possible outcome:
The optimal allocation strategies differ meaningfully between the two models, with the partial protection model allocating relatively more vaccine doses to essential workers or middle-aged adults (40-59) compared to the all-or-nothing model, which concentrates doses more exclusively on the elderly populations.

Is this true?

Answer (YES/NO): NO